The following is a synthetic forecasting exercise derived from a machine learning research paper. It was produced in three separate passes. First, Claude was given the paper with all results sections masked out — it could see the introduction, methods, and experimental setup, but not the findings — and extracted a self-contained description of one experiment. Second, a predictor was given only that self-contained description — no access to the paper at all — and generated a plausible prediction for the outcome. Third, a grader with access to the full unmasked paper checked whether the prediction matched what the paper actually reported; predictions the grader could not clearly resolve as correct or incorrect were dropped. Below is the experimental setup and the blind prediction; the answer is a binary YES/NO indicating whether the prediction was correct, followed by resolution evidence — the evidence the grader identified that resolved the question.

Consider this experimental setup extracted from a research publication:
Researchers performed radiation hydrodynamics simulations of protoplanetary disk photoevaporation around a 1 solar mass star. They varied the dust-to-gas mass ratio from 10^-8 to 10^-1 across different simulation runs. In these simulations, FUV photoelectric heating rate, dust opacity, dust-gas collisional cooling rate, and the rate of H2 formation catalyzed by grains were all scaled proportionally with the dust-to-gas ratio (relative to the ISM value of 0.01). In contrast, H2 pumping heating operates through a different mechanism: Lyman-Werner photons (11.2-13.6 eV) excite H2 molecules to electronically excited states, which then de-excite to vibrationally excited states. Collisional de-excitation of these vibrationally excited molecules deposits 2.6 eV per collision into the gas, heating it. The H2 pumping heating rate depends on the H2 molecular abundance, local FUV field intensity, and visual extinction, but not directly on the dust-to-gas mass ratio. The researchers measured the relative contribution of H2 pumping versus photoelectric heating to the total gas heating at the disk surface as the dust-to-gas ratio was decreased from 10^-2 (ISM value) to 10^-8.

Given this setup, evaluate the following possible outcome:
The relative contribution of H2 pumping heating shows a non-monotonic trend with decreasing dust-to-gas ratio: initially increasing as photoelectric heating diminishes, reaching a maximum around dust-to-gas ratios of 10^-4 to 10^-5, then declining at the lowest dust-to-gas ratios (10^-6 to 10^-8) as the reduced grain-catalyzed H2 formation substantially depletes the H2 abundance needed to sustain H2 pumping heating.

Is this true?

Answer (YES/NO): NO